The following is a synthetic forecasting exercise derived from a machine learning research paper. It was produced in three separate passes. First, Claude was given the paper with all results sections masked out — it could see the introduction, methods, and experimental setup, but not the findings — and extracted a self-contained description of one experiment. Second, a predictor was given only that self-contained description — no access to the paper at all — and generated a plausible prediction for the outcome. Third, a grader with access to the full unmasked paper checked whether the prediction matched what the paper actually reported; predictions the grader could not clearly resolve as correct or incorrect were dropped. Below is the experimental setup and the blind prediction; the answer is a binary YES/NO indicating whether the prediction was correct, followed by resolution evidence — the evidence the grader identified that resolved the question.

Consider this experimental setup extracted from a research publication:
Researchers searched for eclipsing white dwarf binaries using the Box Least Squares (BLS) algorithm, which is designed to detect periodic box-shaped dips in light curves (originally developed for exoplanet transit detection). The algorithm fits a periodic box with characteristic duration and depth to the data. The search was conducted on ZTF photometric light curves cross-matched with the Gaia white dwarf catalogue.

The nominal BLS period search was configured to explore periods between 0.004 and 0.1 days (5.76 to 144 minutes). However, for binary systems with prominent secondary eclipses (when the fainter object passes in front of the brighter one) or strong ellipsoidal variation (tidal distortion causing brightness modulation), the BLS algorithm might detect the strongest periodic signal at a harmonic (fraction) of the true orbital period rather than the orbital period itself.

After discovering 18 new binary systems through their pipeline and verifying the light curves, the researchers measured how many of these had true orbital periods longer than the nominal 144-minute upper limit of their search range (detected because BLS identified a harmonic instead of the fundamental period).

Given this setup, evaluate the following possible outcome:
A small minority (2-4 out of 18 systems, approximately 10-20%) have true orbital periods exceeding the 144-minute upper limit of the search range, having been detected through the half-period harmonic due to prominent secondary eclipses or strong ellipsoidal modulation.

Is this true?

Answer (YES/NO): YES